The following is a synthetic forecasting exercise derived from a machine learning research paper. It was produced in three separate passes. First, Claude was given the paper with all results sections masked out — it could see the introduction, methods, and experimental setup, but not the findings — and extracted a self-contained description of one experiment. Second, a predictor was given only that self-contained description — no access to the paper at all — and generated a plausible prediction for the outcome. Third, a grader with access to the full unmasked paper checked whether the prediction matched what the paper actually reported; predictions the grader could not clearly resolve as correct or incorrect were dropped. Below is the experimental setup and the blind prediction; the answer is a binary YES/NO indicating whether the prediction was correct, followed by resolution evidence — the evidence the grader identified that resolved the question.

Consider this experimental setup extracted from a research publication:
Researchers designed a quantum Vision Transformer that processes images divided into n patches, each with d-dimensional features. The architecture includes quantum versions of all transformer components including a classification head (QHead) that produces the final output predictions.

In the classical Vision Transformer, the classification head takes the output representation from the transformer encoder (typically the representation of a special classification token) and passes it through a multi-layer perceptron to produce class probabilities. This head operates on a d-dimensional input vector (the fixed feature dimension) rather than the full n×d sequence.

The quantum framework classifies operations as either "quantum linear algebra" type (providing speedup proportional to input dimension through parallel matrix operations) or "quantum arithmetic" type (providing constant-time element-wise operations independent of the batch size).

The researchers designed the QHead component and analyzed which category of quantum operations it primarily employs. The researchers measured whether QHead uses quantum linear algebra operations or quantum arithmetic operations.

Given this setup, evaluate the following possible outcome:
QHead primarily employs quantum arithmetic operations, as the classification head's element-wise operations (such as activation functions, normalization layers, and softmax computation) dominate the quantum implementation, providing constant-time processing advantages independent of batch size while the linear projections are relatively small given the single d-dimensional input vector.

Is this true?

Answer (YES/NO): YES